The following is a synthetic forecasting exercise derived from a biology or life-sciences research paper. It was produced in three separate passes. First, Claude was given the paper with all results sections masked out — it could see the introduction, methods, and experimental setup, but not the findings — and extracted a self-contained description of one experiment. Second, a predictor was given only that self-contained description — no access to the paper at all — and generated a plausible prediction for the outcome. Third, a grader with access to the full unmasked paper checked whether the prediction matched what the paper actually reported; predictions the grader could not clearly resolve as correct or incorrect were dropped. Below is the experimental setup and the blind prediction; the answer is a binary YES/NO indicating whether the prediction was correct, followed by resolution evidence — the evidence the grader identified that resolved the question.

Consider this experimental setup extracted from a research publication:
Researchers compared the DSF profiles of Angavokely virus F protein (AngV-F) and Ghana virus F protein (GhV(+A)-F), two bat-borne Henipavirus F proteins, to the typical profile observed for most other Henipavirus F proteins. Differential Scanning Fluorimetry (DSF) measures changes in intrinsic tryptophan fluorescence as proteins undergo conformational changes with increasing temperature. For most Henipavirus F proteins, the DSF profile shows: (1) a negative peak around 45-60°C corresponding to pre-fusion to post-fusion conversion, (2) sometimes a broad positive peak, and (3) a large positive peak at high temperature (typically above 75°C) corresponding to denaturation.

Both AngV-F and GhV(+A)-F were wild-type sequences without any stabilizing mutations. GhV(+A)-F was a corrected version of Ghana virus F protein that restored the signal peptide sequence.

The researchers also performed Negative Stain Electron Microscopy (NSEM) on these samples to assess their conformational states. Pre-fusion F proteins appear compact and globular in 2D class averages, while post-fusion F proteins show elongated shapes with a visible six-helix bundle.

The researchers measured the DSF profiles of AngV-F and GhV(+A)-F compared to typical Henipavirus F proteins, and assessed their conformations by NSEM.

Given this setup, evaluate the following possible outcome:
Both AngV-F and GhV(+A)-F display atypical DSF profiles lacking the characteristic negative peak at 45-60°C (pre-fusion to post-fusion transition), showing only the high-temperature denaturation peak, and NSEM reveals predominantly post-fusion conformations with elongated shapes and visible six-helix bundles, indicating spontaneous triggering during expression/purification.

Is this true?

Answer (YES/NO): NO